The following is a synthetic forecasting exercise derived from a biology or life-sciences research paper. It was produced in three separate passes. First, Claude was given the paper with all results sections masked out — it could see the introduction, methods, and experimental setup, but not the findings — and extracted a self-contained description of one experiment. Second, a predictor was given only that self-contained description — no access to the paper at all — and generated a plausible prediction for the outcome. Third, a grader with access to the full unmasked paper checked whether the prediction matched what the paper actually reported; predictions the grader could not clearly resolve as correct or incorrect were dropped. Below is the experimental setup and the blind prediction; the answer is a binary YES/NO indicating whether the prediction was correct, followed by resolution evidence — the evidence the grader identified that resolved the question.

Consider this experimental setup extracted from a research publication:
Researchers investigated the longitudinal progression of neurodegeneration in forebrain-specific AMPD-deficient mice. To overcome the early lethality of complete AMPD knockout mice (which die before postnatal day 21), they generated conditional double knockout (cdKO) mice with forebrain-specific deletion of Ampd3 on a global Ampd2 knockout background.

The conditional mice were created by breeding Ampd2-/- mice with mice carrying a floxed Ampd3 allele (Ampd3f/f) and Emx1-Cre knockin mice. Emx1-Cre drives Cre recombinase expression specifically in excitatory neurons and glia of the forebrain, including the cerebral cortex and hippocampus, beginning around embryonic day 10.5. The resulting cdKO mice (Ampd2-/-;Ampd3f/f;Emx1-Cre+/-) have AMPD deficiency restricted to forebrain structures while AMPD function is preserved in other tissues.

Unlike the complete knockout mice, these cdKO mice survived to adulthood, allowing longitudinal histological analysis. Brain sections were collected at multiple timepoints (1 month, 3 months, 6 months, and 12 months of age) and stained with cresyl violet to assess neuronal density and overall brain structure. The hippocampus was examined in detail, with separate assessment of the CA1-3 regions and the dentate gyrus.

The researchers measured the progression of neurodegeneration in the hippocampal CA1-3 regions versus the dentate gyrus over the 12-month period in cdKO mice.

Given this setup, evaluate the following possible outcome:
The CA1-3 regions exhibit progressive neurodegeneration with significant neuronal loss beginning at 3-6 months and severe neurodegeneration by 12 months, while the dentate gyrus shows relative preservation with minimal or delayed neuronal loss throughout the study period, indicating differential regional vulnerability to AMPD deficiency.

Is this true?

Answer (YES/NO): NO